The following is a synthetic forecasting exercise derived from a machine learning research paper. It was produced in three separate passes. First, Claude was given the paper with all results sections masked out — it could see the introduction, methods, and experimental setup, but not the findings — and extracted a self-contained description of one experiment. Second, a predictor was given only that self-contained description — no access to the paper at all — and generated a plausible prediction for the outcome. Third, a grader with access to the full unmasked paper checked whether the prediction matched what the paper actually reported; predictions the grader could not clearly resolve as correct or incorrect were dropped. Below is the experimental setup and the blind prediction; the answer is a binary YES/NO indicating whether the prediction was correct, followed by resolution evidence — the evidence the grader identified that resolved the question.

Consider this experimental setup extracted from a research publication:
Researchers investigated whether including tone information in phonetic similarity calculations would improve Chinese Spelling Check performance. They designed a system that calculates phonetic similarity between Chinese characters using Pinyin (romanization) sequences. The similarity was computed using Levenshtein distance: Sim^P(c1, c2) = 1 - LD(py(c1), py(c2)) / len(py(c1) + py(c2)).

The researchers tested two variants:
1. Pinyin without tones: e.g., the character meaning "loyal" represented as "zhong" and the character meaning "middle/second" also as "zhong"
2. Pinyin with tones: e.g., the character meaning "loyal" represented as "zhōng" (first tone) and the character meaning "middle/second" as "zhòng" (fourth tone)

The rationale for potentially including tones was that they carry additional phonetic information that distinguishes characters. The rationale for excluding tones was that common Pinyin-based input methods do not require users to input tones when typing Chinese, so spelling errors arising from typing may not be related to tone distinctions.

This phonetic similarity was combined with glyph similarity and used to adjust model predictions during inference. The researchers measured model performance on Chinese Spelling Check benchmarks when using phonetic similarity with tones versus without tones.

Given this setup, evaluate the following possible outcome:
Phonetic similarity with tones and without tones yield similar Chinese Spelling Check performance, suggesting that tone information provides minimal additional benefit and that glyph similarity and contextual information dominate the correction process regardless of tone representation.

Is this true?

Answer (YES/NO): YES